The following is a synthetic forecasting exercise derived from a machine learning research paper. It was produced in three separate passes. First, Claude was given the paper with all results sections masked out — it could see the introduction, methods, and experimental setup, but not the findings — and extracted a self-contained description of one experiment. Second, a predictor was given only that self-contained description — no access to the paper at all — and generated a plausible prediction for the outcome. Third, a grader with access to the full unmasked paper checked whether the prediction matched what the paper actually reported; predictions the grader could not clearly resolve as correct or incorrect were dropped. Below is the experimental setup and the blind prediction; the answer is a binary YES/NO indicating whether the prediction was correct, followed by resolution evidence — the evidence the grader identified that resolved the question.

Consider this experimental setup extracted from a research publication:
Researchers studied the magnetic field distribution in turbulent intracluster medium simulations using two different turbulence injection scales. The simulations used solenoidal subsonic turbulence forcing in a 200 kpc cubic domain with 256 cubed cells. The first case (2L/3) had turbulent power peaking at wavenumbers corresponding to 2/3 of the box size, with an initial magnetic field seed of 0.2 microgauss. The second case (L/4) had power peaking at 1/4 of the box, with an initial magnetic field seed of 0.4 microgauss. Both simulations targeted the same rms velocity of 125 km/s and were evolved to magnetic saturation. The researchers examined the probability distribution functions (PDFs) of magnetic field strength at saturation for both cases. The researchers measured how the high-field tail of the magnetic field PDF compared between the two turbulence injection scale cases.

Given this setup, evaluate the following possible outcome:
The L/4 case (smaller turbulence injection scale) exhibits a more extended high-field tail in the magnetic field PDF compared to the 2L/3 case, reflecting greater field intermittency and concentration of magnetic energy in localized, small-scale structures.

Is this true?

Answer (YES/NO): YES